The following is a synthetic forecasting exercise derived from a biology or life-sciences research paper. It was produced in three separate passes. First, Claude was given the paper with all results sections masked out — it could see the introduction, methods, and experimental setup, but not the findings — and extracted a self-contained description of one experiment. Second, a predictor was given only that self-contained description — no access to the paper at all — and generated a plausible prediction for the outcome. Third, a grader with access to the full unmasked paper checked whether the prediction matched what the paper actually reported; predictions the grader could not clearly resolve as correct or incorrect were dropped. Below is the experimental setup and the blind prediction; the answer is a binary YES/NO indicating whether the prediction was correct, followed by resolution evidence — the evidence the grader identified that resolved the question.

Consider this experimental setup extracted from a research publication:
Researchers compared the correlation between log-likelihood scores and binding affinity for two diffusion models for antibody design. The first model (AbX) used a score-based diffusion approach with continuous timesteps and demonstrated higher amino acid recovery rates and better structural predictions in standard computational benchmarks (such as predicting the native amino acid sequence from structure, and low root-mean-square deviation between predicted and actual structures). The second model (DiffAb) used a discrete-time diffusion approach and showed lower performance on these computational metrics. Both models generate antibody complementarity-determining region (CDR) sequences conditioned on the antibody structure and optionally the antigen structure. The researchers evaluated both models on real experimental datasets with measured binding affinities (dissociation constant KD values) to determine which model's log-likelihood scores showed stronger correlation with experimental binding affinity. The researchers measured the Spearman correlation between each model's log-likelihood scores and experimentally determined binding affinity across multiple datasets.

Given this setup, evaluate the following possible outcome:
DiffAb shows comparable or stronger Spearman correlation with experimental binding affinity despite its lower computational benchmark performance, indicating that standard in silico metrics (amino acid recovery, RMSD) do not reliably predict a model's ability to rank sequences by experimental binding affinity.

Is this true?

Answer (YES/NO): YES